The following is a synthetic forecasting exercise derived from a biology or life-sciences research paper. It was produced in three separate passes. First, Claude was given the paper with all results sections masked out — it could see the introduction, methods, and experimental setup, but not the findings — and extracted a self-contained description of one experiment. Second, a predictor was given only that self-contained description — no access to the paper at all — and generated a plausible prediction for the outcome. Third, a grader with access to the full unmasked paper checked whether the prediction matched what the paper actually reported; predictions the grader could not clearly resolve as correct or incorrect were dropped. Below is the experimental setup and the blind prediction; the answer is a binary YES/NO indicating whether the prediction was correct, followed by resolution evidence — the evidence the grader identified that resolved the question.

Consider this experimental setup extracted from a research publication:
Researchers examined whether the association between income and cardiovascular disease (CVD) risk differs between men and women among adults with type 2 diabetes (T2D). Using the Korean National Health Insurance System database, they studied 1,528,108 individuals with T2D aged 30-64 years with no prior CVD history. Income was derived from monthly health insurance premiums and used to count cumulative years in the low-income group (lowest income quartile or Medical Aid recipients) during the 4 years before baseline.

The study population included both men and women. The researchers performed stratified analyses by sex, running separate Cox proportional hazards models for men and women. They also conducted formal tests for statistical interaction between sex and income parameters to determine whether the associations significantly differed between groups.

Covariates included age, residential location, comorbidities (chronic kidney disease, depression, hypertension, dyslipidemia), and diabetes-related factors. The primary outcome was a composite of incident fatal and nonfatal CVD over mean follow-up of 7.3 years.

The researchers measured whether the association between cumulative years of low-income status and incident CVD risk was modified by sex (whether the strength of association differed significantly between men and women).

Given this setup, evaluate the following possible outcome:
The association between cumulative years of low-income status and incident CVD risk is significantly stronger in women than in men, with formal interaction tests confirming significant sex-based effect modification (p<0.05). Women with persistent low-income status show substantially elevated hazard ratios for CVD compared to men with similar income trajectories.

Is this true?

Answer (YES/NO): NO